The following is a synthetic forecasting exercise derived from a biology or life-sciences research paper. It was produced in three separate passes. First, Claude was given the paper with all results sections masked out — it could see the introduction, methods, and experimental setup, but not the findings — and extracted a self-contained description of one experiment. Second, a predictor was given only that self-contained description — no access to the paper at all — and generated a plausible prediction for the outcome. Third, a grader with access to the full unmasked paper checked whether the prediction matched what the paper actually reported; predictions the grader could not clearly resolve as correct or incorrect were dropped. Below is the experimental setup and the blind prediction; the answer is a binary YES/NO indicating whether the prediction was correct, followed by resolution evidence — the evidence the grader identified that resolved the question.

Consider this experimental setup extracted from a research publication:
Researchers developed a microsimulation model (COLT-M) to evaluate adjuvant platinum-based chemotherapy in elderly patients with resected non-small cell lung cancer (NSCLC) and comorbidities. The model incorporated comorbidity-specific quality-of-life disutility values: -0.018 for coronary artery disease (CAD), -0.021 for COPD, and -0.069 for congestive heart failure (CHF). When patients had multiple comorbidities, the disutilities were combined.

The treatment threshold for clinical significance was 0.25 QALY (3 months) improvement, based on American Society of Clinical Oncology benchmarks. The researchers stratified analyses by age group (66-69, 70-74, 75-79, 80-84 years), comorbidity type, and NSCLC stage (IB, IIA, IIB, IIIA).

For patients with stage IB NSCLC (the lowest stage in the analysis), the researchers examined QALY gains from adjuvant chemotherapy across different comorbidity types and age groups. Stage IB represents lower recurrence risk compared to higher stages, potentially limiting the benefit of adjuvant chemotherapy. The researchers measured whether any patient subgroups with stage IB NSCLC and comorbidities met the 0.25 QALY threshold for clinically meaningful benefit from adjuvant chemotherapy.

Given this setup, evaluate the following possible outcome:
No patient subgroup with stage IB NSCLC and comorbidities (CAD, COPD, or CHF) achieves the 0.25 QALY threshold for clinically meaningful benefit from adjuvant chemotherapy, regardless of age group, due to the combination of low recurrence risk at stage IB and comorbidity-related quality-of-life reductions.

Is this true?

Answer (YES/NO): NO